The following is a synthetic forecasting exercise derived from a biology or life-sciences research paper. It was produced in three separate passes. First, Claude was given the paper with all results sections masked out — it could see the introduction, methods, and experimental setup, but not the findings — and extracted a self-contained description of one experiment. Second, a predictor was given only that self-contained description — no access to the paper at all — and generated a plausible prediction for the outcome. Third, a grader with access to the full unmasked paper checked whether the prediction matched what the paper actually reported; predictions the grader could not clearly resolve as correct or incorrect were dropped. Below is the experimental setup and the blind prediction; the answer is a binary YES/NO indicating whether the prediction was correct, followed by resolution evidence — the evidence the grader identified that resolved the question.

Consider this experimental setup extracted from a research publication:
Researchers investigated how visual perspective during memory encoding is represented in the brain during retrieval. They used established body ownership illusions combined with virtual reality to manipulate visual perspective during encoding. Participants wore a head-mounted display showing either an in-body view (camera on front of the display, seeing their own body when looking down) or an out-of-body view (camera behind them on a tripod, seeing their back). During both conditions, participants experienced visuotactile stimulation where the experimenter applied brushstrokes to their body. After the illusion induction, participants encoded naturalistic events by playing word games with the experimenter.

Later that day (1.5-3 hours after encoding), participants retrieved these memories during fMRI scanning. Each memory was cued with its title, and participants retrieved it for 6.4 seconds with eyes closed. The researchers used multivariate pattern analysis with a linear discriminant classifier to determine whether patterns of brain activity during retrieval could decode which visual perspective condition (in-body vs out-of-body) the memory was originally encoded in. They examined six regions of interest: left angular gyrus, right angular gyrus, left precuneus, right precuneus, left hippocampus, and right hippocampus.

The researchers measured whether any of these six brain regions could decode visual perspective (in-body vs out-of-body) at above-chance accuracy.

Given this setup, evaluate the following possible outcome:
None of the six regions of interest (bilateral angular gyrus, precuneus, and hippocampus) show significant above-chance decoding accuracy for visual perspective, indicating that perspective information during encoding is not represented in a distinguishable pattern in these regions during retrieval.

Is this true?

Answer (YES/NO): YES